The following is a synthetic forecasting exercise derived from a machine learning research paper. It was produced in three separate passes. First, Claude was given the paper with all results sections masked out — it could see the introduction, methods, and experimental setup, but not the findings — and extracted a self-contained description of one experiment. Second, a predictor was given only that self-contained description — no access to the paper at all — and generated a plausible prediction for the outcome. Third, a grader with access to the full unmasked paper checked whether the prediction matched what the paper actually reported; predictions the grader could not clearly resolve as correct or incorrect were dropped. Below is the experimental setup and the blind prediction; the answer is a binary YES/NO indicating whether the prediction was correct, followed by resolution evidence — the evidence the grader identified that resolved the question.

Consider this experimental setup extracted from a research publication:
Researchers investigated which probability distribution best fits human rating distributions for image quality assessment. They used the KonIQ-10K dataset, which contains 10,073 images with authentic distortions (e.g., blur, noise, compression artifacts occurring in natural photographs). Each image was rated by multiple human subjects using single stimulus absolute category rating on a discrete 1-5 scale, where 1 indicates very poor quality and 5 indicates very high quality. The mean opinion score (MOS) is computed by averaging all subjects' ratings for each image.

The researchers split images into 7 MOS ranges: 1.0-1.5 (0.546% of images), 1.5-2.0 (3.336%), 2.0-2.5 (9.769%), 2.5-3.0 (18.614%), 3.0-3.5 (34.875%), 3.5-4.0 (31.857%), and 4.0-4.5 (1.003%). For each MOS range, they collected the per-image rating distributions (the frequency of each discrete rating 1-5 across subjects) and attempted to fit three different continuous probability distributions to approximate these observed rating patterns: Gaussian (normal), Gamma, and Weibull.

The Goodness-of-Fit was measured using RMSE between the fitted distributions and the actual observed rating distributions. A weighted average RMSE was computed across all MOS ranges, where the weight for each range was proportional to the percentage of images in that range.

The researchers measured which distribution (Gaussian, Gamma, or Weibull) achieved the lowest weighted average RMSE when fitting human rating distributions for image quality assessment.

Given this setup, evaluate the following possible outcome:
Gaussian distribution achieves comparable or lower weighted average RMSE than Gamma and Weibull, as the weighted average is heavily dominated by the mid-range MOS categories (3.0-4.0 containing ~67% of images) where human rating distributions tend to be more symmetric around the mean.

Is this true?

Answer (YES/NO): YES